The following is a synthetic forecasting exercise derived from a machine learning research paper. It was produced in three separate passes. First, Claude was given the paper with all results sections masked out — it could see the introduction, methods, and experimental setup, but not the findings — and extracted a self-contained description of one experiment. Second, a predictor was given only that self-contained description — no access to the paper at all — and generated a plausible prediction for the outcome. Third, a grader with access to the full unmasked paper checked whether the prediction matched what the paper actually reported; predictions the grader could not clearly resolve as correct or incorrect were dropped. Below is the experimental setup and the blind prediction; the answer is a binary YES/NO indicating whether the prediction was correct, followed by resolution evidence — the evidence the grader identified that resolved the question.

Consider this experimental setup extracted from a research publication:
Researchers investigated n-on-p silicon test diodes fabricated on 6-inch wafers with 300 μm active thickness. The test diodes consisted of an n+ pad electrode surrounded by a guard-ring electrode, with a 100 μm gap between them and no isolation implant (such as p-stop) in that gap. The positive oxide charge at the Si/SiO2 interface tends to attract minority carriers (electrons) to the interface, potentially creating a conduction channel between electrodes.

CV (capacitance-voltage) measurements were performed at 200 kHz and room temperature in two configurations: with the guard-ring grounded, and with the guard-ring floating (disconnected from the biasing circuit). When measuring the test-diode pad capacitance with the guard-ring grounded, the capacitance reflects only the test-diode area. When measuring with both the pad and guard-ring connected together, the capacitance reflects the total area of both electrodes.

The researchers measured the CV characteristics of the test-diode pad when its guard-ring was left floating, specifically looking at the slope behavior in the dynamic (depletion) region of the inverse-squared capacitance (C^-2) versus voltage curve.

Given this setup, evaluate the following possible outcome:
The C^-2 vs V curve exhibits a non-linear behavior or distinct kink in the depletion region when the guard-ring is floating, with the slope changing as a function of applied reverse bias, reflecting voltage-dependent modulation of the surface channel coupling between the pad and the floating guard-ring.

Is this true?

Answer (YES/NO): YES